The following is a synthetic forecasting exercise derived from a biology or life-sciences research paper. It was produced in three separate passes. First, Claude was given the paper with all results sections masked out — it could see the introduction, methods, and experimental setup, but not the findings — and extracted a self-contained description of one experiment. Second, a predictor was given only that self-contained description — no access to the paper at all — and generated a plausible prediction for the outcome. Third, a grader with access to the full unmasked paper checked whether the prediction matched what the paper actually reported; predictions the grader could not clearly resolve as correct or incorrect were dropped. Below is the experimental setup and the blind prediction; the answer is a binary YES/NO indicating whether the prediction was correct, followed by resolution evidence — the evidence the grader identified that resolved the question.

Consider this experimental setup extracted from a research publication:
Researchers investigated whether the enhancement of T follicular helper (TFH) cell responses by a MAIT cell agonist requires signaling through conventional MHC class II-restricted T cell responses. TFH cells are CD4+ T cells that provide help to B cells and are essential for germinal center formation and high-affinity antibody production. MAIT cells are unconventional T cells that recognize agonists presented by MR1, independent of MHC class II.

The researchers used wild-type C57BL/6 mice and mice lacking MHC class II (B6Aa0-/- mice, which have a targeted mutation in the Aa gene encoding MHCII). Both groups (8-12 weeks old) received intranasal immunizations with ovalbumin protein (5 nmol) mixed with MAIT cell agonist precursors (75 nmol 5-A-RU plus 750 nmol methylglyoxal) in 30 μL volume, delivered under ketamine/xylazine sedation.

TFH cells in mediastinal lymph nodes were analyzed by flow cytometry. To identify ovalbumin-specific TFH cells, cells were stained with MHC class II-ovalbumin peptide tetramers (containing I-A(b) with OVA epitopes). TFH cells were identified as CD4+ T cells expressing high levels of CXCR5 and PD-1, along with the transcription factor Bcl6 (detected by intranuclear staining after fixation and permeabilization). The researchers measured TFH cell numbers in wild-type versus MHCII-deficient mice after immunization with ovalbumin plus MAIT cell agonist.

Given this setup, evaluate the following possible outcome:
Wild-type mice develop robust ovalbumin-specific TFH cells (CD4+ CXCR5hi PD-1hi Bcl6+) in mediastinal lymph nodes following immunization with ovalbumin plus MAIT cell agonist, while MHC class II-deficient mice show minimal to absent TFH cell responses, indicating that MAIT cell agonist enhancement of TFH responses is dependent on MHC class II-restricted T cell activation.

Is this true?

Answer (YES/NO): YES